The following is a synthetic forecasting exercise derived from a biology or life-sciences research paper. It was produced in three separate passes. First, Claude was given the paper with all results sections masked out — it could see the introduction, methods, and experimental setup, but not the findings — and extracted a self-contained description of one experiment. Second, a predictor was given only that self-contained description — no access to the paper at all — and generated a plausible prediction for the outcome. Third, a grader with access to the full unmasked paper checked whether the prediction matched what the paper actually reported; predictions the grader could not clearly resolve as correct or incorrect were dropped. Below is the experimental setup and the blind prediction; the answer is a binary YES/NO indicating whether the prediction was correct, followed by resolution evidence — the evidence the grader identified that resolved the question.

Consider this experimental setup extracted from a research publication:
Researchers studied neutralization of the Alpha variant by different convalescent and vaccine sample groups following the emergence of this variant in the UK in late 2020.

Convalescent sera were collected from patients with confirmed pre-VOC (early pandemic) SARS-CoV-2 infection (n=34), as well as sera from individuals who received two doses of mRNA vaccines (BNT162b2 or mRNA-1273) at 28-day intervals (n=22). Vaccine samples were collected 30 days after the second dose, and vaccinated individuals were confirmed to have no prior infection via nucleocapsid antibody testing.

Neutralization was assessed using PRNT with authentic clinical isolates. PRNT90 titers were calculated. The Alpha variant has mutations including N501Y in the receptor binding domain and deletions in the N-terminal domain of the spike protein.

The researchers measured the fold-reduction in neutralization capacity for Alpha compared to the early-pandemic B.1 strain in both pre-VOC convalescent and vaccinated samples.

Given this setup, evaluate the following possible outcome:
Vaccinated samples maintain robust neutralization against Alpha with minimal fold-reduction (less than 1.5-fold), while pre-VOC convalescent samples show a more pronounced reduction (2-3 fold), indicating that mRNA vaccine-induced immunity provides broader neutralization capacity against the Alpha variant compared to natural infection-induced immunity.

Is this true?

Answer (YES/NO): NO